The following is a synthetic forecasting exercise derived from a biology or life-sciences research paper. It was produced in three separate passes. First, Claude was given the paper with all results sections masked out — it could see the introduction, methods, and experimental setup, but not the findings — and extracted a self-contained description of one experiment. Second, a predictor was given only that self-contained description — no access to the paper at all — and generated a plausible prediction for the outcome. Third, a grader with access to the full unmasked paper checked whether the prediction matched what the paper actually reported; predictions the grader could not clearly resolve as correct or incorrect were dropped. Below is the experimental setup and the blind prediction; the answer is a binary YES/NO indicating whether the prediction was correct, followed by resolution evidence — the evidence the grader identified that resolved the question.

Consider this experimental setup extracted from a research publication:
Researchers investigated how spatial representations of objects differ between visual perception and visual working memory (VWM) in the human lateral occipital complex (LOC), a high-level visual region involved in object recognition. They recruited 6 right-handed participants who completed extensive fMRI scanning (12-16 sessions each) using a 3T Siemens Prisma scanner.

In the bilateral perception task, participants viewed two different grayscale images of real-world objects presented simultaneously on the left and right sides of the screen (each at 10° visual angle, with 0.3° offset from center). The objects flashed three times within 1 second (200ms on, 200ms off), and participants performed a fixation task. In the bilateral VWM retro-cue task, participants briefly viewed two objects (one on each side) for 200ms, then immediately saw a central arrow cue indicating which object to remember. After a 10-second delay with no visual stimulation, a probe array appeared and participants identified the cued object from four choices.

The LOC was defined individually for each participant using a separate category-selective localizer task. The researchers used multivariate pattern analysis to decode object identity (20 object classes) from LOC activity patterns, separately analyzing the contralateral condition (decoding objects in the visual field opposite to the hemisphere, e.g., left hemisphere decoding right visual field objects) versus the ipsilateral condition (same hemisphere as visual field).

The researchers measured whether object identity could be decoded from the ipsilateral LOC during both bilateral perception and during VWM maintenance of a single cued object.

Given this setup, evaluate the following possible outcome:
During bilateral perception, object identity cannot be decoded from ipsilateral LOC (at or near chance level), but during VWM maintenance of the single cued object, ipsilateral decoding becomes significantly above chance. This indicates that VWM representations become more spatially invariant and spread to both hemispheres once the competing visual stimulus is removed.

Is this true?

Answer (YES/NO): YES